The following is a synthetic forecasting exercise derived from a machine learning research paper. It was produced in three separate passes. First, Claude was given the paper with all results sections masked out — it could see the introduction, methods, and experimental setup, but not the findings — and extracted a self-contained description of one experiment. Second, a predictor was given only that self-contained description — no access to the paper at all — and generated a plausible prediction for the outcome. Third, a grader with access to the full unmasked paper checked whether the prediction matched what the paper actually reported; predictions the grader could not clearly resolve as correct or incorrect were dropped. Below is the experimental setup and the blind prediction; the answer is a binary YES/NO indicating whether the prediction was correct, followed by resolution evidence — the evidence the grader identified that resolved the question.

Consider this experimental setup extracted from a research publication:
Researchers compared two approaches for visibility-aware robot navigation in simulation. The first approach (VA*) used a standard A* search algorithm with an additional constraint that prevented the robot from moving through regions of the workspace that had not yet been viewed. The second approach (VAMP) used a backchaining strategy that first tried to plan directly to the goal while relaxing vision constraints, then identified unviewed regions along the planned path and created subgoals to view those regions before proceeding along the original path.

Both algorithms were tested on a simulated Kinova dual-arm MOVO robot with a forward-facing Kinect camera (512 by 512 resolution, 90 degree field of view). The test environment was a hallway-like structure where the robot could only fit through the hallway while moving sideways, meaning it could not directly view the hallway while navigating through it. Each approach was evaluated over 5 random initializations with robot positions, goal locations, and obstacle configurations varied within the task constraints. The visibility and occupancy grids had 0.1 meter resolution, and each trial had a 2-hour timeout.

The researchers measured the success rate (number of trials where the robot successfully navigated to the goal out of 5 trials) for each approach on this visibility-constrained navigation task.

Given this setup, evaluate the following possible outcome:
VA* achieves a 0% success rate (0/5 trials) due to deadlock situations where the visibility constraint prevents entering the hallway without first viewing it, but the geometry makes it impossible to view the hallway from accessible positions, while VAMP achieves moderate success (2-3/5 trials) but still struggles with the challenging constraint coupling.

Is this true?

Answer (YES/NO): NO